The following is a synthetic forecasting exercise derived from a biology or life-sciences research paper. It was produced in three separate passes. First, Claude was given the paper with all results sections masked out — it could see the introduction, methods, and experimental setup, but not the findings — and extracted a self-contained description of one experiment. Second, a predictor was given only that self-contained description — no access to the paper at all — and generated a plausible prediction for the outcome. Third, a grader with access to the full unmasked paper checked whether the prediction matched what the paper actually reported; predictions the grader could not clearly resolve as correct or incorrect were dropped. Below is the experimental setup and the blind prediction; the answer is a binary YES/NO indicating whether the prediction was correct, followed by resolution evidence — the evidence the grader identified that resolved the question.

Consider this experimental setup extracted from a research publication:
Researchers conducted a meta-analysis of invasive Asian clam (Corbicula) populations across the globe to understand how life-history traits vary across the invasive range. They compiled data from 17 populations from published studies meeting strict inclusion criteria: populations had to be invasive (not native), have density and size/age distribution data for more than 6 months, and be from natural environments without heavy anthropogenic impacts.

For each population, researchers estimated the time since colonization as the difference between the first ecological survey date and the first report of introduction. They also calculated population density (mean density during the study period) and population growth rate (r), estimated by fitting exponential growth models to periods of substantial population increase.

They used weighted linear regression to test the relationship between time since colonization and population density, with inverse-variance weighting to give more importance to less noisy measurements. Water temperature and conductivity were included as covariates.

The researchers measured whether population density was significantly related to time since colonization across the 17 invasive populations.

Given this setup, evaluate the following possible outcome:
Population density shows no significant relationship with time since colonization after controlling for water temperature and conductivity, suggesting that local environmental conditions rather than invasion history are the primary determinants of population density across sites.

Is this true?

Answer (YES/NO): NO